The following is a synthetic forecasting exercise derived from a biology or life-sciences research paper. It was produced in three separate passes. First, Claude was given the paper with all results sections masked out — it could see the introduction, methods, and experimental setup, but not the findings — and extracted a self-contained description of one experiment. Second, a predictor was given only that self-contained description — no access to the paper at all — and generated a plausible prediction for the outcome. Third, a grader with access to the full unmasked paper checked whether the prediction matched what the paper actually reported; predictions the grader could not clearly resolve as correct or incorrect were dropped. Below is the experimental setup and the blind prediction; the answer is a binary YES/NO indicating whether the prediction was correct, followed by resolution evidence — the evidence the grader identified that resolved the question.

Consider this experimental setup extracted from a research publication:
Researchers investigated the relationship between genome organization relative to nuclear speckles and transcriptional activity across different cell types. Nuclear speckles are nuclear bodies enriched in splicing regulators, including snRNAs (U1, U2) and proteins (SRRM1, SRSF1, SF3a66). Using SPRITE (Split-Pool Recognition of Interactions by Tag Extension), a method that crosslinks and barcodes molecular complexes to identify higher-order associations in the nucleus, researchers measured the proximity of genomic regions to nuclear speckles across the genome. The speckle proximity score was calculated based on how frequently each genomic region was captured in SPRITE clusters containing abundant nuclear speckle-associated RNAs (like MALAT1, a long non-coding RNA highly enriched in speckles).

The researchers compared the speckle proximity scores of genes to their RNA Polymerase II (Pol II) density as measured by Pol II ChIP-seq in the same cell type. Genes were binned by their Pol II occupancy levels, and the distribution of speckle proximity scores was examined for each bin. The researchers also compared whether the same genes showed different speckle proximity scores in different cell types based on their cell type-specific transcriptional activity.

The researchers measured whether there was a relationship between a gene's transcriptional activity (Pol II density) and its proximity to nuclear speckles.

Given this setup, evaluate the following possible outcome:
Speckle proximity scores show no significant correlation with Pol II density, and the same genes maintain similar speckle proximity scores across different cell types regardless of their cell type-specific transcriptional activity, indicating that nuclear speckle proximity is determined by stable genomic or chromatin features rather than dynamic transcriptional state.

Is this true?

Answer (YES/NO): NO